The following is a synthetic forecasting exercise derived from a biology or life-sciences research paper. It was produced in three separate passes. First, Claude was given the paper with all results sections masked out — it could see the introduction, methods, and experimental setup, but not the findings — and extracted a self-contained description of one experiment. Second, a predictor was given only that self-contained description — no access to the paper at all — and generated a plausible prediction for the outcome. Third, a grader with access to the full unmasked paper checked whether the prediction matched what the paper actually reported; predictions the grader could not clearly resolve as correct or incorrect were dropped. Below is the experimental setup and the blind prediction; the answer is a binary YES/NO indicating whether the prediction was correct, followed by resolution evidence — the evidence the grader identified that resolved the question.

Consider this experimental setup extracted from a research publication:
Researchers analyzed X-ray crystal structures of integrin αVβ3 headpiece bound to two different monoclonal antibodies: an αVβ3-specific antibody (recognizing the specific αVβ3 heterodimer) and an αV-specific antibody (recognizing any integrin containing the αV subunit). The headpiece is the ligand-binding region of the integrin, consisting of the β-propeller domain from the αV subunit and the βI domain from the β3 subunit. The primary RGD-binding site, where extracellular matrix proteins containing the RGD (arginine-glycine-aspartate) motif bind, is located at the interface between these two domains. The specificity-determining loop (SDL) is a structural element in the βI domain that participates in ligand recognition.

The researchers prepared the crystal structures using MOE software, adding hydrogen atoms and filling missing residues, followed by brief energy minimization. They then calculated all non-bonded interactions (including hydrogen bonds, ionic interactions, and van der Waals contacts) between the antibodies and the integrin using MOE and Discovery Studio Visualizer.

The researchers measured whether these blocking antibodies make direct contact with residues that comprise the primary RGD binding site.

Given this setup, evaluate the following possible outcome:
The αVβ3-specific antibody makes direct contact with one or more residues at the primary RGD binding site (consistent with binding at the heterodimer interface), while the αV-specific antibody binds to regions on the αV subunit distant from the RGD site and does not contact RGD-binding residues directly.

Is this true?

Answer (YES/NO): NO